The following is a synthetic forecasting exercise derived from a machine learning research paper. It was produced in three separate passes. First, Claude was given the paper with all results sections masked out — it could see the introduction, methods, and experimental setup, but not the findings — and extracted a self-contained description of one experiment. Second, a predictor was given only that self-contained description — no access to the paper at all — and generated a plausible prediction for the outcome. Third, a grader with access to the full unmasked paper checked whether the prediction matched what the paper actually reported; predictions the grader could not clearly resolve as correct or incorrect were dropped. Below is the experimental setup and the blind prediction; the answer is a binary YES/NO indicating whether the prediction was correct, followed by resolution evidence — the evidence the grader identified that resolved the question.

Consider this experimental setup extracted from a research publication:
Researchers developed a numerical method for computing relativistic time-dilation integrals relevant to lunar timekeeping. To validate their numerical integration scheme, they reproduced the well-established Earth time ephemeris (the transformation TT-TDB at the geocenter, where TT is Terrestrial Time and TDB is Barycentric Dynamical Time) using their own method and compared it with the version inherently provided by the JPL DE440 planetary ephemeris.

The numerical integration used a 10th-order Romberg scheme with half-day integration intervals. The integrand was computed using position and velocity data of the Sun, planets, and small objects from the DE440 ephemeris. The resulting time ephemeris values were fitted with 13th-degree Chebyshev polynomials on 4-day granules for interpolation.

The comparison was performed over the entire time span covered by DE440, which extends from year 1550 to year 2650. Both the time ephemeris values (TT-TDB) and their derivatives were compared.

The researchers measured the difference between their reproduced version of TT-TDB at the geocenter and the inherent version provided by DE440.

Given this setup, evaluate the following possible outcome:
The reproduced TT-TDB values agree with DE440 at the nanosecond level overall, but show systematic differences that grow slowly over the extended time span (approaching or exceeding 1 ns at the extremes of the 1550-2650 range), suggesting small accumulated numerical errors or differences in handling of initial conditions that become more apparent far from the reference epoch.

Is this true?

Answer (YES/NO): NO